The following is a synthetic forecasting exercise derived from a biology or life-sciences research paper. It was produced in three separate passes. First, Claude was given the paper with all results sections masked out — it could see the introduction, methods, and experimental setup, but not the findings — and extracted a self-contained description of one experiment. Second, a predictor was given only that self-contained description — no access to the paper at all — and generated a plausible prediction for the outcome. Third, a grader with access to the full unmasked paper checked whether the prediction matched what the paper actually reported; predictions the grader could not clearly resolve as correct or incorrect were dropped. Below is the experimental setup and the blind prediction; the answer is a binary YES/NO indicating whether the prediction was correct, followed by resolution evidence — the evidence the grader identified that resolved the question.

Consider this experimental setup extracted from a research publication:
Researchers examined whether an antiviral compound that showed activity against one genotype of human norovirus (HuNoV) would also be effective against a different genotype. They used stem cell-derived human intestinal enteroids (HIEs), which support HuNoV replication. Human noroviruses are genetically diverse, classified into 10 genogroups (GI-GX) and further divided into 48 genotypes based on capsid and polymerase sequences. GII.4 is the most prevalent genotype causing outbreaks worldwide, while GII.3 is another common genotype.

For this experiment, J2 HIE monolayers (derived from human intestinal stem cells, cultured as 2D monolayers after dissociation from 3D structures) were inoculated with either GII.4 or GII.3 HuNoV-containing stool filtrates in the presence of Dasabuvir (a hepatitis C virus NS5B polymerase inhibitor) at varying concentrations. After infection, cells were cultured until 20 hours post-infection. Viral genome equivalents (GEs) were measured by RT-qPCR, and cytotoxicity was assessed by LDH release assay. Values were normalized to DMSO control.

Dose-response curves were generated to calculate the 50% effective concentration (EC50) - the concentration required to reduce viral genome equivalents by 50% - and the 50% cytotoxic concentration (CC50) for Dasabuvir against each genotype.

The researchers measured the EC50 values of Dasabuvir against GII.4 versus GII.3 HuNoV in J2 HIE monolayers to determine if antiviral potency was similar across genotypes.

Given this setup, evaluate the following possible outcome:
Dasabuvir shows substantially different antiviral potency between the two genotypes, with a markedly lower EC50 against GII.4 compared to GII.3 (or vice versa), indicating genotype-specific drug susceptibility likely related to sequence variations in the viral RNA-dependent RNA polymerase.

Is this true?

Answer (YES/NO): NO